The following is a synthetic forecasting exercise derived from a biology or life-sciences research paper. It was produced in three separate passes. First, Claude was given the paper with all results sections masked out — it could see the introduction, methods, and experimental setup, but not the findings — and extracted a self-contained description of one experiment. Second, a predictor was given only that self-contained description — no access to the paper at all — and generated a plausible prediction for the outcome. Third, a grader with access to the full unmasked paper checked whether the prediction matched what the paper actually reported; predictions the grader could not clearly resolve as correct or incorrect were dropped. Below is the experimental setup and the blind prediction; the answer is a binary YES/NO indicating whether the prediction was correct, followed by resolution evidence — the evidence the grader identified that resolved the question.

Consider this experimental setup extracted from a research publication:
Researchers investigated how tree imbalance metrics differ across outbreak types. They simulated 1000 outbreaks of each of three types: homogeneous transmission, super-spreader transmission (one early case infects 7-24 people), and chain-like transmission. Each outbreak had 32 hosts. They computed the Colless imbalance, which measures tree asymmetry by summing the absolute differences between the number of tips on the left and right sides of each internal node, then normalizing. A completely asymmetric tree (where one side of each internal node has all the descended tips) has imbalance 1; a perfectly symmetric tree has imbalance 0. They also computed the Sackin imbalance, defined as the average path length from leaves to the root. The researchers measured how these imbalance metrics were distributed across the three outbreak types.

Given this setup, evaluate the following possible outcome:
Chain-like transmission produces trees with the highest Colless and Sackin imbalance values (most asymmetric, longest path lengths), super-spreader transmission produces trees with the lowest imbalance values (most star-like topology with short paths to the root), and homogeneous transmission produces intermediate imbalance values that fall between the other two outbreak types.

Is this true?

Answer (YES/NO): NO